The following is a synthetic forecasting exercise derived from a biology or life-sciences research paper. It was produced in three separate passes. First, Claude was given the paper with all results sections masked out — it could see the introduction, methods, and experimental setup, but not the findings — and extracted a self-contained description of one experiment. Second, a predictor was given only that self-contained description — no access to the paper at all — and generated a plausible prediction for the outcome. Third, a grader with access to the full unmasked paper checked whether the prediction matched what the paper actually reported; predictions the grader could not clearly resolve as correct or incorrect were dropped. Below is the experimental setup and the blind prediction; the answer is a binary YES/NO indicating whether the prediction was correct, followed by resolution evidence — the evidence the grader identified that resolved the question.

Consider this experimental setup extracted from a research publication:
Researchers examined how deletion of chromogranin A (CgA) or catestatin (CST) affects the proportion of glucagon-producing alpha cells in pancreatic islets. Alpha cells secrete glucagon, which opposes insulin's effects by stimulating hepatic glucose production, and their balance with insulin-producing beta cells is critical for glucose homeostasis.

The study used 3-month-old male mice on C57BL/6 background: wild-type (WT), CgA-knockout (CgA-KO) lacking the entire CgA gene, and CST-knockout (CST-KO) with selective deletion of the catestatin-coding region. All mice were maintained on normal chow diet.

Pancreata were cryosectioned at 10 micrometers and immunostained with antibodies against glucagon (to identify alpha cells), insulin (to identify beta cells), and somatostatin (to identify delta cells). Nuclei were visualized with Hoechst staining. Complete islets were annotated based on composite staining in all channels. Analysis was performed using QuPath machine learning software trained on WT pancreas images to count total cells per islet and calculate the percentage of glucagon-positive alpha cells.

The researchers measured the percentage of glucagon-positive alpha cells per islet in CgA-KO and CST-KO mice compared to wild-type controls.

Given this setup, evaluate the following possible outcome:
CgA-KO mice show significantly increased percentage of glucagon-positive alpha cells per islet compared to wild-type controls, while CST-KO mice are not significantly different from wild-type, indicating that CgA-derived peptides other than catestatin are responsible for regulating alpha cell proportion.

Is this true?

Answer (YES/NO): YES